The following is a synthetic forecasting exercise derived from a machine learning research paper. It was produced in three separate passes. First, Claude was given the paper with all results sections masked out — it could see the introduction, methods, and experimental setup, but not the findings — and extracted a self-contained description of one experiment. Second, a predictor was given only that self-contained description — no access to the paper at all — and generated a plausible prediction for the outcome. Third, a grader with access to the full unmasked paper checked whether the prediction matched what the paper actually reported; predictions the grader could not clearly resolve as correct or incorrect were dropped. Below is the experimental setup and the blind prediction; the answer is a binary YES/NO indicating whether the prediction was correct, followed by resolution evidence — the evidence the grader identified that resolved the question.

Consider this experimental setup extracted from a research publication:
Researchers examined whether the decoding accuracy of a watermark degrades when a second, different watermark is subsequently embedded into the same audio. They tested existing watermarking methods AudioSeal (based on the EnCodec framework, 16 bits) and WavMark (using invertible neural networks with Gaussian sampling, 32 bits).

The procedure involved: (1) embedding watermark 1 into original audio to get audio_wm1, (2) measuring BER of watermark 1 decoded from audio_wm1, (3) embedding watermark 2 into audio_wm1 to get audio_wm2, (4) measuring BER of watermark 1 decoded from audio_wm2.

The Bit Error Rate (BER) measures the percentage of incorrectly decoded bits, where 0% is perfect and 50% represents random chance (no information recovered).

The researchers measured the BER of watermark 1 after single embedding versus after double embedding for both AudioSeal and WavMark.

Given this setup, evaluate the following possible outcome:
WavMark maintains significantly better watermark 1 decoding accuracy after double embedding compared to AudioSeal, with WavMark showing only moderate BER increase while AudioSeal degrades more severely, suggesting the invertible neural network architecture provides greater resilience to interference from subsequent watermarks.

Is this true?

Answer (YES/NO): NO